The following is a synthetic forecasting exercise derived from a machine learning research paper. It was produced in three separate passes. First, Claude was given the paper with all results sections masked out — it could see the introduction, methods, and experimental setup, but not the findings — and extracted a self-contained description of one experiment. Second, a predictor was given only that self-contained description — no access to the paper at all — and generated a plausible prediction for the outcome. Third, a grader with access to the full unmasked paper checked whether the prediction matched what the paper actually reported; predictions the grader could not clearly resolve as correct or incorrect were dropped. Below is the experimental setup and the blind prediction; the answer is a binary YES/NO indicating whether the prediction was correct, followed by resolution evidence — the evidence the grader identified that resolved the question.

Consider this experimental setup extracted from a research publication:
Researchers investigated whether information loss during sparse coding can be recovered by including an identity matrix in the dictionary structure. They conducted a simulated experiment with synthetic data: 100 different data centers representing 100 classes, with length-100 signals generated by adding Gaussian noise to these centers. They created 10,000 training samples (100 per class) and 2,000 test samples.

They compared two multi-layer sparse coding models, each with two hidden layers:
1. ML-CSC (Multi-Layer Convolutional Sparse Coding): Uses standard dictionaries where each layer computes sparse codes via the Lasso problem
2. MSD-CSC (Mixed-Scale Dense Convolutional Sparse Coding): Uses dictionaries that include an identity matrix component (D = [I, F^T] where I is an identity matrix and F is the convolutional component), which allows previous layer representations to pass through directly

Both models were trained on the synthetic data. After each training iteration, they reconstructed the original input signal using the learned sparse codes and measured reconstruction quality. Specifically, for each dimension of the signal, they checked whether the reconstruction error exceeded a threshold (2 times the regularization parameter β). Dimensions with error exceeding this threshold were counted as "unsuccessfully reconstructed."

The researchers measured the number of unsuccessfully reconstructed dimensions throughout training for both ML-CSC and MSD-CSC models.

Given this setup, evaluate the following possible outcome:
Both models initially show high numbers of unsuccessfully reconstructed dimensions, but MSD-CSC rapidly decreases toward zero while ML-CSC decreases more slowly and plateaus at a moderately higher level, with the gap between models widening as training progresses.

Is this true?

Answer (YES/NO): YES